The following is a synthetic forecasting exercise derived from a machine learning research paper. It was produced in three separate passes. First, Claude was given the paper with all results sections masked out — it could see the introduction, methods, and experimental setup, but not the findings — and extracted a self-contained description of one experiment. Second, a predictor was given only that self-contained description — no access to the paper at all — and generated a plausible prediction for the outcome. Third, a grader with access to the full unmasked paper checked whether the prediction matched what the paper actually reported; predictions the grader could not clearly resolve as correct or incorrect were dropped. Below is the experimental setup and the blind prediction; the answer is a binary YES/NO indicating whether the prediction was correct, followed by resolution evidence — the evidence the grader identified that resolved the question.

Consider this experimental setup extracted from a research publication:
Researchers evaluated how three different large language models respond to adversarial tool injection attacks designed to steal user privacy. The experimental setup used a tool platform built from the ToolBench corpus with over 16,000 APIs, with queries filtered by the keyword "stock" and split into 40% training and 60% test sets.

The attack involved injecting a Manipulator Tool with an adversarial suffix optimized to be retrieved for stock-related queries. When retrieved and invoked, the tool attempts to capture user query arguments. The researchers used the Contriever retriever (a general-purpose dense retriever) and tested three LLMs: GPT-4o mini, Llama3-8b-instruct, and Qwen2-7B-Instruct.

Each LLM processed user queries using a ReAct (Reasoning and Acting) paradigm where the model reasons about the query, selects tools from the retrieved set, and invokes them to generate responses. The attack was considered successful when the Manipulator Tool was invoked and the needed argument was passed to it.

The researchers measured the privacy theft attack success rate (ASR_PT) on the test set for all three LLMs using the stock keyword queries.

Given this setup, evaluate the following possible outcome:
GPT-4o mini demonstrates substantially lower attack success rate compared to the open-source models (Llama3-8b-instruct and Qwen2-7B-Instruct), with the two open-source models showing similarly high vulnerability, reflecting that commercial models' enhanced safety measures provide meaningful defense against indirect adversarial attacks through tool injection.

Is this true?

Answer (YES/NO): NO